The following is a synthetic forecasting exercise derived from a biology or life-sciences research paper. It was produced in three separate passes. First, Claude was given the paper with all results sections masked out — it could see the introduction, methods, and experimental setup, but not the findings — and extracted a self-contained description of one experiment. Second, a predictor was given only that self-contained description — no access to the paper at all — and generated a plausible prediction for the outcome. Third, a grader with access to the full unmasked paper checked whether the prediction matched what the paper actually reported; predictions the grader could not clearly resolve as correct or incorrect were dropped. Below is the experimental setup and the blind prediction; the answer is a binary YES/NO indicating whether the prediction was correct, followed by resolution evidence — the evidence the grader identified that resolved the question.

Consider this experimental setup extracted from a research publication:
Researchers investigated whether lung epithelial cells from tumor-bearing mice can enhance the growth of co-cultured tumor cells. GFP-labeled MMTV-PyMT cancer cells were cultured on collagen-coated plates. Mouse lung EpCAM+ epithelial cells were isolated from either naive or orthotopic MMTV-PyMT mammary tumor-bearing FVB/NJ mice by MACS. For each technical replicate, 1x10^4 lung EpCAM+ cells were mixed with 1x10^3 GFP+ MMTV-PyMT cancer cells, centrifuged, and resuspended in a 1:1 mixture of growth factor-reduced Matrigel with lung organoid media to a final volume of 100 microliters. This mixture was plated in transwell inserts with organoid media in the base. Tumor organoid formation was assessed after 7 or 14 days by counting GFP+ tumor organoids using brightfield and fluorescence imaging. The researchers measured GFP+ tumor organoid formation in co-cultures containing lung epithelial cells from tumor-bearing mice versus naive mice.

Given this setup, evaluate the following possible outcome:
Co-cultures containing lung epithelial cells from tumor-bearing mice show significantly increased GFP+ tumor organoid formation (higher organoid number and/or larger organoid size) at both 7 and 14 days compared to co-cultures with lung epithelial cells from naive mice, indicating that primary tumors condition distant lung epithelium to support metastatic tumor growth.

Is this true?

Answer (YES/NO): YES